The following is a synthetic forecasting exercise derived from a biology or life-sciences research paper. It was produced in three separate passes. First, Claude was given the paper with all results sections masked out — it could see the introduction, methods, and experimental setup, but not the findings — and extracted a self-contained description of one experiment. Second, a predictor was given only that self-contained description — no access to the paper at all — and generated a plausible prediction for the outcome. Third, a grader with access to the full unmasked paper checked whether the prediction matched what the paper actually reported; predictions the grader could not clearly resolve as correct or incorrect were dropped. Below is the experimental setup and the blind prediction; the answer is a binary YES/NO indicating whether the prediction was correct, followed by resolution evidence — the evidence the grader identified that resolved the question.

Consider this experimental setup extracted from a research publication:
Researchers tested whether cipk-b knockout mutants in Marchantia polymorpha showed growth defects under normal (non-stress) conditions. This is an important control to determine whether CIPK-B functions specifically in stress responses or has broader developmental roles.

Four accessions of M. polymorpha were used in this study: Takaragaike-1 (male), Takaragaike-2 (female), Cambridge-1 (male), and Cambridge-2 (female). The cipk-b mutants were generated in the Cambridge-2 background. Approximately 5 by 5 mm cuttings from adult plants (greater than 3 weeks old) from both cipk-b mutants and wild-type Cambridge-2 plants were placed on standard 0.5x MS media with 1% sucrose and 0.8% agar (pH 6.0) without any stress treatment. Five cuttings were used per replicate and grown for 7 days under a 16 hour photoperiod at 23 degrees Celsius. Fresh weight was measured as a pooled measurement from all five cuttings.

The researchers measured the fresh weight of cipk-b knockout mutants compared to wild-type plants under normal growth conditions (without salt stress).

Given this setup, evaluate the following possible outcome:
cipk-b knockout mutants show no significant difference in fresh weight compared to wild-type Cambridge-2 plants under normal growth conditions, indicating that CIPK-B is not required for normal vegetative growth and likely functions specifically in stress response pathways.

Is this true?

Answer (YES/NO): NO